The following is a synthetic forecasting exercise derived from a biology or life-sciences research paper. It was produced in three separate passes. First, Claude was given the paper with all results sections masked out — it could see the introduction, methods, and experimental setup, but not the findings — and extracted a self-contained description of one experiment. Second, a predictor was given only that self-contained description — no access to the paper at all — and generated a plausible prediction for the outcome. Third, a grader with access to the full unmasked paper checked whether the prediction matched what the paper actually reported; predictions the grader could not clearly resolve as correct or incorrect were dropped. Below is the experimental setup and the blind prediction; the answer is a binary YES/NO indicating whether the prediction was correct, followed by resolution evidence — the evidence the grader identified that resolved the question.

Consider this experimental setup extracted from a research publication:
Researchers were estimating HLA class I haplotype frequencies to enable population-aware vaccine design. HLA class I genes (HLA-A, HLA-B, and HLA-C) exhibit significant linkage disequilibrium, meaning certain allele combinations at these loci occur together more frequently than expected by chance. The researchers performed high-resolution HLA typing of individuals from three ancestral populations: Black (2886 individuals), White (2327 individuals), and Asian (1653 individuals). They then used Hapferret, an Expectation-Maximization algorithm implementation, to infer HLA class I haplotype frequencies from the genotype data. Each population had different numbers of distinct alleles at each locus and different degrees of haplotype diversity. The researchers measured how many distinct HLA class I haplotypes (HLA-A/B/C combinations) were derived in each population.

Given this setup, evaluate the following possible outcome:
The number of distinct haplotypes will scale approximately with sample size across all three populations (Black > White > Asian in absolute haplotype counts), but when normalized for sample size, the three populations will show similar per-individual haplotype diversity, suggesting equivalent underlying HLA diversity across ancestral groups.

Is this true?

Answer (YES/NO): NO